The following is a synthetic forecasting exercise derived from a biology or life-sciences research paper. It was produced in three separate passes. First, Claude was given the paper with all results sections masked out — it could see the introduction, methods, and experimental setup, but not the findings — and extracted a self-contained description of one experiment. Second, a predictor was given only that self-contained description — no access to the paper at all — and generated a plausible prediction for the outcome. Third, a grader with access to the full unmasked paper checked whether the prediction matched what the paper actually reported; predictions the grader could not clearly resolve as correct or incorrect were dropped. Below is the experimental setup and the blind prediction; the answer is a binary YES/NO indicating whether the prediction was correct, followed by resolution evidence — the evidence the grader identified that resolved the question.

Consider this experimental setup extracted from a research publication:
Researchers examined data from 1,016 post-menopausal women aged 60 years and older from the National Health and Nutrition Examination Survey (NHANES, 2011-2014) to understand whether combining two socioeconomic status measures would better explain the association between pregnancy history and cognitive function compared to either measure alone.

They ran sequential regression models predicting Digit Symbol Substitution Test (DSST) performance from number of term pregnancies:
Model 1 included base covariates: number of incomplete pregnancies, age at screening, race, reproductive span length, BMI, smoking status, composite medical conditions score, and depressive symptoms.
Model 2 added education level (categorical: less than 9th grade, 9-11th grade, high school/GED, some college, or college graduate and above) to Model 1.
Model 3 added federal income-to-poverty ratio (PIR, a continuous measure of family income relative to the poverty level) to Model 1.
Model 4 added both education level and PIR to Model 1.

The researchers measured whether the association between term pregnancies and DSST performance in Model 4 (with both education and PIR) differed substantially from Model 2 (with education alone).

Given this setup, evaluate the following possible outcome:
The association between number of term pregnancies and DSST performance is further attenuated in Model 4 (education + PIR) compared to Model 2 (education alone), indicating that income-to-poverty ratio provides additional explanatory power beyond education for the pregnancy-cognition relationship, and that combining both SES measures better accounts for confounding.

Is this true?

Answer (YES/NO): YES